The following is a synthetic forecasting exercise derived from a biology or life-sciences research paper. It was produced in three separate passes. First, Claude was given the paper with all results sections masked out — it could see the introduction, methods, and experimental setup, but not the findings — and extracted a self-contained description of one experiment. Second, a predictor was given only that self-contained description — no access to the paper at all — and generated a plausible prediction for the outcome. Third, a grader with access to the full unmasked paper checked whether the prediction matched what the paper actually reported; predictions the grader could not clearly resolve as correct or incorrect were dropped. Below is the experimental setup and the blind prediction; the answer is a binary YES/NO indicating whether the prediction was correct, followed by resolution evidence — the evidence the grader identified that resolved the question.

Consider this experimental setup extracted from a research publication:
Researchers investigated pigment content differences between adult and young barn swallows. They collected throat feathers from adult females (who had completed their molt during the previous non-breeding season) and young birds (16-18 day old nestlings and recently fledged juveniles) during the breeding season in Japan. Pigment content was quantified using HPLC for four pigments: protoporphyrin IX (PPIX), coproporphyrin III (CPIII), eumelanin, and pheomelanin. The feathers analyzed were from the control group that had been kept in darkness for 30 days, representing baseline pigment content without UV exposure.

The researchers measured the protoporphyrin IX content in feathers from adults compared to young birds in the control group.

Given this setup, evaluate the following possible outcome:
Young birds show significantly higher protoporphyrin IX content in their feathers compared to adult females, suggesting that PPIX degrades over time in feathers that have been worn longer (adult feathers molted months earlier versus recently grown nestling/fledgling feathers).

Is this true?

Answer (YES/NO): YES